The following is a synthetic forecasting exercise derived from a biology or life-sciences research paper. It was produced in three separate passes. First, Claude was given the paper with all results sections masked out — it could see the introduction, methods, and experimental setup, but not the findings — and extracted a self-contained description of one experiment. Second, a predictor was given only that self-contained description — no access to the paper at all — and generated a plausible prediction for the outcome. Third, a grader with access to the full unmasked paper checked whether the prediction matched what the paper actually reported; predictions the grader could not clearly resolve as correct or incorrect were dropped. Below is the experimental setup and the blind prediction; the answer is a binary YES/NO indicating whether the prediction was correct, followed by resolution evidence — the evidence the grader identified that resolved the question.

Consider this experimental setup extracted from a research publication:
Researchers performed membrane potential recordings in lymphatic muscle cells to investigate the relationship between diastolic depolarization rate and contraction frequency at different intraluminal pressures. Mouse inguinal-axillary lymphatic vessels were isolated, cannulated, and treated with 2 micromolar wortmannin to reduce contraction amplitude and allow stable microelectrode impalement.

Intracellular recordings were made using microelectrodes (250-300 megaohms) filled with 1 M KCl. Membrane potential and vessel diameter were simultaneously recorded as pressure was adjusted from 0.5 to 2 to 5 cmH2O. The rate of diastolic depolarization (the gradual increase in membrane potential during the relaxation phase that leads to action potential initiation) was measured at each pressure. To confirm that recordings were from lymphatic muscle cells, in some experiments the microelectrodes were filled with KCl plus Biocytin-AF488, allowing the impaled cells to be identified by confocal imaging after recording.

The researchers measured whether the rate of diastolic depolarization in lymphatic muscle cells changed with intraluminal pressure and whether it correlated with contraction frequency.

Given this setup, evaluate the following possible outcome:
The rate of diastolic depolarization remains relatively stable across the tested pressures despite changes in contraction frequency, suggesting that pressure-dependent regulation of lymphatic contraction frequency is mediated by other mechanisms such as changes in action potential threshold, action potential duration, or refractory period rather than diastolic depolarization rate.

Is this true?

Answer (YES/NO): NO